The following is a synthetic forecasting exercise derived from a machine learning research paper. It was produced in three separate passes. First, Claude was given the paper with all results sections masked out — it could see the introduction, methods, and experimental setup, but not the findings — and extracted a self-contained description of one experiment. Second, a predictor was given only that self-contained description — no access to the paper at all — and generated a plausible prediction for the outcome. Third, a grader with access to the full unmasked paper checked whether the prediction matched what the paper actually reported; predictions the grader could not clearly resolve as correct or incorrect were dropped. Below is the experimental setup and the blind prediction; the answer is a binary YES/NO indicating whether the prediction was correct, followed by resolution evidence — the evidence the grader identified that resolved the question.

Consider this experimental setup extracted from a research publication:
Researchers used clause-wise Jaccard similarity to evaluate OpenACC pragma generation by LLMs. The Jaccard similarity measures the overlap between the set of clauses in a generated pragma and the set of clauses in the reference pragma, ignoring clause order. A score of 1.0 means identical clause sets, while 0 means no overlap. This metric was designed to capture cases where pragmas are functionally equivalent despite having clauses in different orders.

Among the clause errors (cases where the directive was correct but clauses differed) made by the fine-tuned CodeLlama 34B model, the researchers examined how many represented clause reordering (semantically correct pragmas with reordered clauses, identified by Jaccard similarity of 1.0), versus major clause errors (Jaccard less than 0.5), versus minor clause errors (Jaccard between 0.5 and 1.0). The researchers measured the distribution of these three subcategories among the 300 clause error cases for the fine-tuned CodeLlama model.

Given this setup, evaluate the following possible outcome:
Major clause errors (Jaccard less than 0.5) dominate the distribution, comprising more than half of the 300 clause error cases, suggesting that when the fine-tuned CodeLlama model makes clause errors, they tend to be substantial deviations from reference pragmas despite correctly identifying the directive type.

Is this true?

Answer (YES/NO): NO